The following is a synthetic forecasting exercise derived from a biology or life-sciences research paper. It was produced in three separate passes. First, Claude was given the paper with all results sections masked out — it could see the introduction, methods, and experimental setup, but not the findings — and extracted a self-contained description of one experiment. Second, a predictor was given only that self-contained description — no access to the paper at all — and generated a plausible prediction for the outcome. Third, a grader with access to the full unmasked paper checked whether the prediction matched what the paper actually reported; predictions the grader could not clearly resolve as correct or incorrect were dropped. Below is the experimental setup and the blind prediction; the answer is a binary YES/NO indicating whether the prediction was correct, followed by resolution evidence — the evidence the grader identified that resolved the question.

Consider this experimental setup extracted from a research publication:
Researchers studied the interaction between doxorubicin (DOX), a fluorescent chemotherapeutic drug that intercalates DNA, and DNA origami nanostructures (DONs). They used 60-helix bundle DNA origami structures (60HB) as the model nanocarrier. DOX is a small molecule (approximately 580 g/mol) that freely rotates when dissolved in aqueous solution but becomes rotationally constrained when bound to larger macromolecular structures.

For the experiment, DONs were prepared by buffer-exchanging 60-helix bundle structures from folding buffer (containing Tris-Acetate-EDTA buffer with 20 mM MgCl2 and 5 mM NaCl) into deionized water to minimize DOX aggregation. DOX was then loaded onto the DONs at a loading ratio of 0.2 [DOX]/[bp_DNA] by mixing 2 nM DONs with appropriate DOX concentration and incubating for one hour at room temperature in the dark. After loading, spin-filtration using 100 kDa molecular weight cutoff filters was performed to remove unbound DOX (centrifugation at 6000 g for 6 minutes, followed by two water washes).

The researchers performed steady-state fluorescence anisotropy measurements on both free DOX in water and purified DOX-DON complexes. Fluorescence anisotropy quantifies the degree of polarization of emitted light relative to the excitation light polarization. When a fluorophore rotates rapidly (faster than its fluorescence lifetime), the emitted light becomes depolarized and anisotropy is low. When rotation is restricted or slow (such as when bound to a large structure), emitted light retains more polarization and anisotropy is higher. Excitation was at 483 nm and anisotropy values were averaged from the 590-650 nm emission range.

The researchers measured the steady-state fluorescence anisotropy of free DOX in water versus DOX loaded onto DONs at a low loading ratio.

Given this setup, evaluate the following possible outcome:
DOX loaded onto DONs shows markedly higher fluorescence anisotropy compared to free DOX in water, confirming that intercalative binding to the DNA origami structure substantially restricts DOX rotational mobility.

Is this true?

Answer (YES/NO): YES